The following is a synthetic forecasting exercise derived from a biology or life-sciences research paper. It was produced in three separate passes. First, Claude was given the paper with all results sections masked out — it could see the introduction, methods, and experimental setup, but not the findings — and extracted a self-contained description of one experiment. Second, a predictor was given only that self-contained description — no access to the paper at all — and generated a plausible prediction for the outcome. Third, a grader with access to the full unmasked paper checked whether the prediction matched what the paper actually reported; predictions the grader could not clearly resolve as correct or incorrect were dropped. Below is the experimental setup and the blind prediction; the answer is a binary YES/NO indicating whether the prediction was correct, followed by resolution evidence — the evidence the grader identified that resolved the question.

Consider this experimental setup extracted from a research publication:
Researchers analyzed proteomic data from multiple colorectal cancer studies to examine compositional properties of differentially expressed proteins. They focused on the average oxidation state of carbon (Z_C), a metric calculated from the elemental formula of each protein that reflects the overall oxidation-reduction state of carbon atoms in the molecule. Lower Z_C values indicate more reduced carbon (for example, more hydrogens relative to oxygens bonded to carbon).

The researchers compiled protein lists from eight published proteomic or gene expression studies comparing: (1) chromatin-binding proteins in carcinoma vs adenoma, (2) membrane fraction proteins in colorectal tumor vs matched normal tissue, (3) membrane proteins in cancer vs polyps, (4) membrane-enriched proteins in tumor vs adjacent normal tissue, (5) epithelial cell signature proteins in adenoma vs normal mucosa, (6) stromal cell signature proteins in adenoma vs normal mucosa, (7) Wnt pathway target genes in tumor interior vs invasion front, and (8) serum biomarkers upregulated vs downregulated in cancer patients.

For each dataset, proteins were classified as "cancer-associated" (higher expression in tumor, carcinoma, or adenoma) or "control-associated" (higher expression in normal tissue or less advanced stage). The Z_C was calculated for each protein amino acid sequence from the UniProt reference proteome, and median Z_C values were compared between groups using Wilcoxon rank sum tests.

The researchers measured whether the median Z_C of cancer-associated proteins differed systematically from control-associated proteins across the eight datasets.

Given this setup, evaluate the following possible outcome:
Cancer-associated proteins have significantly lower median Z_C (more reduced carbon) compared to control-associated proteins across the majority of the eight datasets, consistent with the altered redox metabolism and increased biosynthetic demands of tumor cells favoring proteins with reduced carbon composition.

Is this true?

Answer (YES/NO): YES